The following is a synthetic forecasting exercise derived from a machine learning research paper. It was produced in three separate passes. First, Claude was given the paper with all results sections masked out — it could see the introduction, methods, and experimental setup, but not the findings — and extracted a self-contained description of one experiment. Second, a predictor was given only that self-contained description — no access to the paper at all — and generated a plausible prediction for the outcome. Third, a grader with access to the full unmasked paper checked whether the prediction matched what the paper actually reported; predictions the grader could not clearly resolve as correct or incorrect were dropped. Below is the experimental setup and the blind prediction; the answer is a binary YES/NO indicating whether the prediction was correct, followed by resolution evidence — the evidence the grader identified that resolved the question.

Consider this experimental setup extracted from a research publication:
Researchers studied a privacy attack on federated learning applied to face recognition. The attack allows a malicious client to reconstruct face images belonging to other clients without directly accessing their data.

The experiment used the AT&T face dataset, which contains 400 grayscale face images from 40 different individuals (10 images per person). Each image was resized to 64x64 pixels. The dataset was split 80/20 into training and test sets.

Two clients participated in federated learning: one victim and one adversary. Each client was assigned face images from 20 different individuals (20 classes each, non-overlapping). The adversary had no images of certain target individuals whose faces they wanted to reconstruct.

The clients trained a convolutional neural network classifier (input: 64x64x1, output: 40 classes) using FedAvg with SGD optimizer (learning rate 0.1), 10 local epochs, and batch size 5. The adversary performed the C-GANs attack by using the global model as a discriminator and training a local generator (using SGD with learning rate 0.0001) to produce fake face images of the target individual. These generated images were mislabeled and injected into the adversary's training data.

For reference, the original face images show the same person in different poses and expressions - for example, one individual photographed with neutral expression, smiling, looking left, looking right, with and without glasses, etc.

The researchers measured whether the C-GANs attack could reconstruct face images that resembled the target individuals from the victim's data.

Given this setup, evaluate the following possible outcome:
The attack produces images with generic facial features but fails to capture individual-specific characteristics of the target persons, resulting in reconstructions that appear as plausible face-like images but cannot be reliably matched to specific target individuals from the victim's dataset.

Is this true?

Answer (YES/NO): NO